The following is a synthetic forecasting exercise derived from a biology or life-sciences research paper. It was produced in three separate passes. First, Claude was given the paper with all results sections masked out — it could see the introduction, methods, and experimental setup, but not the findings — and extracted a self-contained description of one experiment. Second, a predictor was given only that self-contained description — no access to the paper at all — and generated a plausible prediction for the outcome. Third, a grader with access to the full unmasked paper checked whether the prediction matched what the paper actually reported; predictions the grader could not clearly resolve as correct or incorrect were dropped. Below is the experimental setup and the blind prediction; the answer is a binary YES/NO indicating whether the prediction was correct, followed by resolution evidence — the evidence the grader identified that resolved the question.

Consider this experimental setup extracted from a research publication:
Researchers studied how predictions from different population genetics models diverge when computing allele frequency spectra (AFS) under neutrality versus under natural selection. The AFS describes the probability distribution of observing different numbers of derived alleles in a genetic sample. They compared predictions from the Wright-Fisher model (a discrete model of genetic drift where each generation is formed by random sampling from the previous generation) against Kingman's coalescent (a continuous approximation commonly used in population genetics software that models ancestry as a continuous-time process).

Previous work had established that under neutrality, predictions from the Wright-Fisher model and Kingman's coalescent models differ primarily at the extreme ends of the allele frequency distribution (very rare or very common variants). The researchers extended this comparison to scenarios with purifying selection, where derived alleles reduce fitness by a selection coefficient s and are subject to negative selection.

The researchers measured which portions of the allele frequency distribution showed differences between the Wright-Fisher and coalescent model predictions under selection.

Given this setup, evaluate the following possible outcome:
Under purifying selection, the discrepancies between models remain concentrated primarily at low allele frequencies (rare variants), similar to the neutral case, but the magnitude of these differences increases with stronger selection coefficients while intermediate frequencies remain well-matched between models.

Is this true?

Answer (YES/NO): NO